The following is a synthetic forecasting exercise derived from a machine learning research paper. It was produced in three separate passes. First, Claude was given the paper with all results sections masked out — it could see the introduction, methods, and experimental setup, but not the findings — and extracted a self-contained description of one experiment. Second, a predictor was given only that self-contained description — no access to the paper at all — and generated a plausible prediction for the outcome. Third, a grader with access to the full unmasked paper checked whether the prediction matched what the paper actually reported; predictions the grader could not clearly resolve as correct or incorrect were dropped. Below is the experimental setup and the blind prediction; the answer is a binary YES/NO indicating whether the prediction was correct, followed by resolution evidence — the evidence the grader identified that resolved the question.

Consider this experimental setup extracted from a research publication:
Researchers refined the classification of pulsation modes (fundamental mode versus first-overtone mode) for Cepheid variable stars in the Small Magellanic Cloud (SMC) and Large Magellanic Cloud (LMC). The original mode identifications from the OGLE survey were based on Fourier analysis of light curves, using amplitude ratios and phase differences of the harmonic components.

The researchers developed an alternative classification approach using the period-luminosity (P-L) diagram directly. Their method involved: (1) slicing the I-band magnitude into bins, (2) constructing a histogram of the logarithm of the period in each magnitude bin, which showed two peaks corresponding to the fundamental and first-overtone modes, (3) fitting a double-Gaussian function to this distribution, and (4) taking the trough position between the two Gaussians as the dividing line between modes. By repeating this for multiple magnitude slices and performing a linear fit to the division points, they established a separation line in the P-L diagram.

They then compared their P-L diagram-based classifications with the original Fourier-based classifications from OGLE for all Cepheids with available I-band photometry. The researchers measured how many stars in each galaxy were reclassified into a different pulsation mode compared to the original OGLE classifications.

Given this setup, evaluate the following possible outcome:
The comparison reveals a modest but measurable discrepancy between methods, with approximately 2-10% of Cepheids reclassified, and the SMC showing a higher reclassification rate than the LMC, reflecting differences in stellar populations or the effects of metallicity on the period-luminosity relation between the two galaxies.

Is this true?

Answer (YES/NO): NO